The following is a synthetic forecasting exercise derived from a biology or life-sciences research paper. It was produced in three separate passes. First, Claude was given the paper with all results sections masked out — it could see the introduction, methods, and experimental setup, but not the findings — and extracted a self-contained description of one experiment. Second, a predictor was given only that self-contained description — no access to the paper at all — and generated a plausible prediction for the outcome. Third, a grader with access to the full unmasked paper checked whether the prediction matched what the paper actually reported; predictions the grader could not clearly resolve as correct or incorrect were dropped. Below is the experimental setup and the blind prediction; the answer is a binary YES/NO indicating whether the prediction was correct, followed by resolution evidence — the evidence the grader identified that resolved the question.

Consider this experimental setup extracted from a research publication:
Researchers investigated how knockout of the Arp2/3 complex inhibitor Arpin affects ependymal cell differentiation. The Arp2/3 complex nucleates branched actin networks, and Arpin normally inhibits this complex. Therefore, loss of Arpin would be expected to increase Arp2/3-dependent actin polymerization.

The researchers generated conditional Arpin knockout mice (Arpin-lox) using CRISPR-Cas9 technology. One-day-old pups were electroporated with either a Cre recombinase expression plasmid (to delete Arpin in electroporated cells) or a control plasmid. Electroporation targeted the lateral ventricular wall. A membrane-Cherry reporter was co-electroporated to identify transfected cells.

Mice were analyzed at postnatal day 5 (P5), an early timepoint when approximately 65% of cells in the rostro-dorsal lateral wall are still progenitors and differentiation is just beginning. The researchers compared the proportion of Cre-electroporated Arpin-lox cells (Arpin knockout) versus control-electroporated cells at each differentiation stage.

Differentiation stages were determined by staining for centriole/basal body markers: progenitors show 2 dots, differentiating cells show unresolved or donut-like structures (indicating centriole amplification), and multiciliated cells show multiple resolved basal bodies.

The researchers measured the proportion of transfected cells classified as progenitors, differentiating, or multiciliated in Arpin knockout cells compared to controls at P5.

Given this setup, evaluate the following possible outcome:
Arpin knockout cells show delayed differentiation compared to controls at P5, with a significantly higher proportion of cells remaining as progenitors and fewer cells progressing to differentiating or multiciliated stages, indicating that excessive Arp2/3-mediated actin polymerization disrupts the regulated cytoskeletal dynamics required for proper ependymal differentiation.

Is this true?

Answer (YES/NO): NO